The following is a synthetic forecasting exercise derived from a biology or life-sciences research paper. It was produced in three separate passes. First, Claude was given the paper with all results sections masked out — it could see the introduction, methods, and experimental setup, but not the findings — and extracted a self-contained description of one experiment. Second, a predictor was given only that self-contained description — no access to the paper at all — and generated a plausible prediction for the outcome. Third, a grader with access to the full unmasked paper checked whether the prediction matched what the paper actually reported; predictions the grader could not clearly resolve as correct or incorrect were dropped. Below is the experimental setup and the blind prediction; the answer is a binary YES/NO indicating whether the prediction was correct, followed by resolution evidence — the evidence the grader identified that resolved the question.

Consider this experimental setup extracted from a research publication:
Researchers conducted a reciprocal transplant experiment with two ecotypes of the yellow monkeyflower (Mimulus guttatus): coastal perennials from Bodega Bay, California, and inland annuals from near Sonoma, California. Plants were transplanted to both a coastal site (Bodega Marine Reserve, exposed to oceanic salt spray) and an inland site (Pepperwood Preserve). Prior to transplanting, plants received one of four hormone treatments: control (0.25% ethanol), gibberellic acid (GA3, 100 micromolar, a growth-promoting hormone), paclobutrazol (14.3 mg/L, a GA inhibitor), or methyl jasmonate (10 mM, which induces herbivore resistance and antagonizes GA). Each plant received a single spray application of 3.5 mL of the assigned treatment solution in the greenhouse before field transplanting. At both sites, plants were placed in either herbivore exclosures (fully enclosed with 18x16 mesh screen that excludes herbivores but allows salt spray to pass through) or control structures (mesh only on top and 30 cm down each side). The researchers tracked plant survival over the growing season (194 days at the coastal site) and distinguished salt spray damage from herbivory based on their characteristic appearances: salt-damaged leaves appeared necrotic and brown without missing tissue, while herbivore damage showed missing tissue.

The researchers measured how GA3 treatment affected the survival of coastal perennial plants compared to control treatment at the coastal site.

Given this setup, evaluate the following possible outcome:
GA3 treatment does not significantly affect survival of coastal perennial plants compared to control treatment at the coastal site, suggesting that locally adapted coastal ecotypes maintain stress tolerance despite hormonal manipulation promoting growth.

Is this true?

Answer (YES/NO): NO